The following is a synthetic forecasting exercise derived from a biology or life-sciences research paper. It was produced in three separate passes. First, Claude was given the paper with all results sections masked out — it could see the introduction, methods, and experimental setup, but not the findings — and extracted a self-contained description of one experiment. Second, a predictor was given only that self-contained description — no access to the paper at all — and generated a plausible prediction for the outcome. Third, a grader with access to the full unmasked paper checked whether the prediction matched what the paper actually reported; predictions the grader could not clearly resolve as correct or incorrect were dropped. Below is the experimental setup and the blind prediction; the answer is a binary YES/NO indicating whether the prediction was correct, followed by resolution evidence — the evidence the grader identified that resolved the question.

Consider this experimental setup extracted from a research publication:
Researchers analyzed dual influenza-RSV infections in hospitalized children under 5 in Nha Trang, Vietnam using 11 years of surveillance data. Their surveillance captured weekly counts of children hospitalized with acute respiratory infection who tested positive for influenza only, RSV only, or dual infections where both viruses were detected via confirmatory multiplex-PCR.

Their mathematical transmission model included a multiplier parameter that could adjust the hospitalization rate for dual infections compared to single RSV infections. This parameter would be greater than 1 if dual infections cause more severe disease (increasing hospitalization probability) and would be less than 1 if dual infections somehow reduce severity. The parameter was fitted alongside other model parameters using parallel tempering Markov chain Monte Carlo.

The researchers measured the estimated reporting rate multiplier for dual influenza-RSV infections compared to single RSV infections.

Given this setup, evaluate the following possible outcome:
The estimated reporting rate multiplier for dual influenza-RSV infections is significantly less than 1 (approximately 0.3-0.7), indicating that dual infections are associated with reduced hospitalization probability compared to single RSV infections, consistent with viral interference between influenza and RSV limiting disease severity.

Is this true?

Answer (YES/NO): NO